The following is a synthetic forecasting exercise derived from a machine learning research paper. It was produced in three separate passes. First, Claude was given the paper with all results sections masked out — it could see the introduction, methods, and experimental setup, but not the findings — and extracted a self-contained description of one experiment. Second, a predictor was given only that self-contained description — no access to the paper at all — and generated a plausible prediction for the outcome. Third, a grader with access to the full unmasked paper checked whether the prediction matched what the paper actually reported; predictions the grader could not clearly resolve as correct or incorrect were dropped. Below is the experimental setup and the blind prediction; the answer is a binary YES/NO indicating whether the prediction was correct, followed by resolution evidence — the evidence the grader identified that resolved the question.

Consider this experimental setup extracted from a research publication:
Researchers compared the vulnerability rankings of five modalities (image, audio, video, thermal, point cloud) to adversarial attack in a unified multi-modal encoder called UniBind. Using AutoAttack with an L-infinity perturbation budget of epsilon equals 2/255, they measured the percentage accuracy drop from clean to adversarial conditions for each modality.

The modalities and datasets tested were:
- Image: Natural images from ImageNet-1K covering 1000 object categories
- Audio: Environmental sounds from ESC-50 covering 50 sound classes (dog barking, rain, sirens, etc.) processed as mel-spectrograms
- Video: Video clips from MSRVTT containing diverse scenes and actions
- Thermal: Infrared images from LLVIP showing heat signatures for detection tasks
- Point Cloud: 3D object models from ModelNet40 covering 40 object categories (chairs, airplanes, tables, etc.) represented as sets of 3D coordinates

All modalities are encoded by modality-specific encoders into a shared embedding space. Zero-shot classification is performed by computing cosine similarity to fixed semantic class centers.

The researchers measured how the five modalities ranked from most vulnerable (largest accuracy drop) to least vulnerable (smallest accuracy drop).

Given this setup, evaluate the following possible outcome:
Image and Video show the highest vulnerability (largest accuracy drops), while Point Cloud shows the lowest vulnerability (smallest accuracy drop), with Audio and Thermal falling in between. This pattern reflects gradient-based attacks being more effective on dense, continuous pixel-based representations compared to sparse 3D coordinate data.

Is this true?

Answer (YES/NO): NO